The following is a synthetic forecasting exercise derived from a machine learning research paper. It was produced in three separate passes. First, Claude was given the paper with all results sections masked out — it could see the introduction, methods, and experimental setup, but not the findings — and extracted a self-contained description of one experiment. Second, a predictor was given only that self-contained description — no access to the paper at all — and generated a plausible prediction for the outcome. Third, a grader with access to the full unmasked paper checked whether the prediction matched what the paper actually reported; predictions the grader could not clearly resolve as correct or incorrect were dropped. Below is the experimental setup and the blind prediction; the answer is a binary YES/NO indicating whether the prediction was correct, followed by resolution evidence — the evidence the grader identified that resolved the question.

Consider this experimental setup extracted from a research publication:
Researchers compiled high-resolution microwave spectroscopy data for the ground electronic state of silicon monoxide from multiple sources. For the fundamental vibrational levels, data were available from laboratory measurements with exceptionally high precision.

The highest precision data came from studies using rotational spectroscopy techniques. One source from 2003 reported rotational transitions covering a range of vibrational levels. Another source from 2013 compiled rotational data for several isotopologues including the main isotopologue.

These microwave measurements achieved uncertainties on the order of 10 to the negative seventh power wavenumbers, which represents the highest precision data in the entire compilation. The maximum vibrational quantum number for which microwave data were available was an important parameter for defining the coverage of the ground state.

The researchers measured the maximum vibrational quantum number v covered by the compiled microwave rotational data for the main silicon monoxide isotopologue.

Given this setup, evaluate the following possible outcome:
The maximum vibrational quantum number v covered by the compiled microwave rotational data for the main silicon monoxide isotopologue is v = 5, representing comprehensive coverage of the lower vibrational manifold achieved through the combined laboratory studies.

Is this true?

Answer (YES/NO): NO